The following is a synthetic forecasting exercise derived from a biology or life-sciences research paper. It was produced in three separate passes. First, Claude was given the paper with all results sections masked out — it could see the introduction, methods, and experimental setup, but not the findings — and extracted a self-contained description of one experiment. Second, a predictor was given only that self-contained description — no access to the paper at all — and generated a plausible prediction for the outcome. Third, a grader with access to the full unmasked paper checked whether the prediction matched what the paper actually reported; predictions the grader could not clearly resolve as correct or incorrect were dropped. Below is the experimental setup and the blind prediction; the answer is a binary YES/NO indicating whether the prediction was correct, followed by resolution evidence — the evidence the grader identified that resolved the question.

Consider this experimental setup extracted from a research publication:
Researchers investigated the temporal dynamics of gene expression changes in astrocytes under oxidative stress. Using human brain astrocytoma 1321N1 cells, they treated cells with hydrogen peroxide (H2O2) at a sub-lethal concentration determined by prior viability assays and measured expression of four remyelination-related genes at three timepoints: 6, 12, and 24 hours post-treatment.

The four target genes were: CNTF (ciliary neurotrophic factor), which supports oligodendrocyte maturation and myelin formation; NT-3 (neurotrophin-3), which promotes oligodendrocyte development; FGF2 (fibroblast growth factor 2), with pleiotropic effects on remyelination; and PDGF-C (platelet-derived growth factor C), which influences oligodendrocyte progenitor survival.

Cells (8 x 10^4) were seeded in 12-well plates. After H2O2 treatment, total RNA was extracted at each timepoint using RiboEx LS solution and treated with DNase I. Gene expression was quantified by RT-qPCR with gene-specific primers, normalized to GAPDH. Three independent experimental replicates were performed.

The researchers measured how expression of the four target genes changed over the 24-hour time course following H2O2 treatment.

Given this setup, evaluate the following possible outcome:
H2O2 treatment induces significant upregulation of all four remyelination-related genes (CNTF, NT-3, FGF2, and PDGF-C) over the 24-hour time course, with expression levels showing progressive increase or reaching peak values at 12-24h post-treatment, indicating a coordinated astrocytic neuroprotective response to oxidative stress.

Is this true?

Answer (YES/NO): NO